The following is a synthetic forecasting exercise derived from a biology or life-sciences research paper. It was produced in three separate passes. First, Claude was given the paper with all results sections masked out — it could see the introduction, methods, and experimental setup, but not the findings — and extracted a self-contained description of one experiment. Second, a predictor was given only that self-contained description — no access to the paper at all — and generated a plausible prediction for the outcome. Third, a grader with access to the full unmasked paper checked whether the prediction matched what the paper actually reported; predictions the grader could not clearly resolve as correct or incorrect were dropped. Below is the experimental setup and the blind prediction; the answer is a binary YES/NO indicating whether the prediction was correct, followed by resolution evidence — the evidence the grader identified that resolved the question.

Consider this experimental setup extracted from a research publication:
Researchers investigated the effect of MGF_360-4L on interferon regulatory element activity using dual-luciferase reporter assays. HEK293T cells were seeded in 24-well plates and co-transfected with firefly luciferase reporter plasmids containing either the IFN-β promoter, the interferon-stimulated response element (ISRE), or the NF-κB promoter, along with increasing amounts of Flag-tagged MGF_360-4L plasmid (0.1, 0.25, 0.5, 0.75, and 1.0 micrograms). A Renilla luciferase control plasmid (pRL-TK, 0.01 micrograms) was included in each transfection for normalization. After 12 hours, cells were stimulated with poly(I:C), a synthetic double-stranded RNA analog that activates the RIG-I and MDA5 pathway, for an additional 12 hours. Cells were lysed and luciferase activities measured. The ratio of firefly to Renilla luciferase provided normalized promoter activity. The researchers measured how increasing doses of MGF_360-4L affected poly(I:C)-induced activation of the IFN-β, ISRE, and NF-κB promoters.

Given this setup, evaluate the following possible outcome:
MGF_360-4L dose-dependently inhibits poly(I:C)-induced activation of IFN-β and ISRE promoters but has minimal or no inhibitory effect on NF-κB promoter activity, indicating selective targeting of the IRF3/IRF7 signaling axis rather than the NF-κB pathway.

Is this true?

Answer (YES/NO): YES